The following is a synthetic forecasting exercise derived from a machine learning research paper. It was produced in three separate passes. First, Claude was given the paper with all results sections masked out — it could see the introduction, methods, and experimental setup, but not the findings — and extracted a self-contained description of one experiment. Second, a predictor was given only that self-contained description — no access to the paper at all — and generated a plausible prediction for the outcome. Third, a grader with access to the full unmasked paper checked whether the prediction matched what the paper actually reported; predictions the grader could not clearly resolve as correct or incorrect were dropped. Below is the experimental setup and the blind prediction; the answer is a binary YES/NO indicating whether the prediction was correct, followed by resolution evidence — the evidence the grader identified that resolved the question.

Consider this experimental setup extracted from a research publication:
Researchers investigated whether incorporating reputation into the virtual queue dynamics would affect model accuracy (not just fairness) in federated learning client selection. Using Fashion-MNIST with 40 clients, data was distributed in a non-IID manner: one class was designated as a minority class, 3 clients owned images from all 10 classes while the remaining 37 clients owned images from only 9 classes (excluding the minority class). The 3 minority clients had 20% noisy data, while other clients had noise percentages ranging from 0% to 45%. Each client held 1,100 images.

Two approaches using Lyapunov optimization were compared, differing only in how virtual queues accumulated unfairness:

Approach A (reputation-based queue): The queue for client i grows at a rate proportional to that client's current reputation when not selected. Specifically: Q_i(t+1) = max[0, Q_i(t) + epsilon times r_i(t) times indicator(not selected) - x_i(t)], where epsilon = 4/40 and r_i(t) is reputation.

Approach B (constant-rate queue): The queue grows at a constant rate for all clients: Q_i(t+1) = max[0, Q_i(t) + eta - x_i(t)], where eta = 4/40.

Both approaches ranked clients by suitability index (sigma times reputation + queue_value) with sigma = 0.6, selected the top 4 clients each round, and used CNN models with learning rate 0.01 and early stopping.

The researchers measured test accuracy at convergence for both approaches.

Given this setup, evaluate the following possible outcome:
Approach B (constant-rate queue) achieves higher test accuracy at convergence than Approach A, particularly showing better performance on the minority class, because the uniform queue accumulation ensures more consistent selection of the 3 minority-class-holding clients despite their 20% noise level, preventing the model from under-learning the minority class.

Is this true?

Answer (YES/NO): NO